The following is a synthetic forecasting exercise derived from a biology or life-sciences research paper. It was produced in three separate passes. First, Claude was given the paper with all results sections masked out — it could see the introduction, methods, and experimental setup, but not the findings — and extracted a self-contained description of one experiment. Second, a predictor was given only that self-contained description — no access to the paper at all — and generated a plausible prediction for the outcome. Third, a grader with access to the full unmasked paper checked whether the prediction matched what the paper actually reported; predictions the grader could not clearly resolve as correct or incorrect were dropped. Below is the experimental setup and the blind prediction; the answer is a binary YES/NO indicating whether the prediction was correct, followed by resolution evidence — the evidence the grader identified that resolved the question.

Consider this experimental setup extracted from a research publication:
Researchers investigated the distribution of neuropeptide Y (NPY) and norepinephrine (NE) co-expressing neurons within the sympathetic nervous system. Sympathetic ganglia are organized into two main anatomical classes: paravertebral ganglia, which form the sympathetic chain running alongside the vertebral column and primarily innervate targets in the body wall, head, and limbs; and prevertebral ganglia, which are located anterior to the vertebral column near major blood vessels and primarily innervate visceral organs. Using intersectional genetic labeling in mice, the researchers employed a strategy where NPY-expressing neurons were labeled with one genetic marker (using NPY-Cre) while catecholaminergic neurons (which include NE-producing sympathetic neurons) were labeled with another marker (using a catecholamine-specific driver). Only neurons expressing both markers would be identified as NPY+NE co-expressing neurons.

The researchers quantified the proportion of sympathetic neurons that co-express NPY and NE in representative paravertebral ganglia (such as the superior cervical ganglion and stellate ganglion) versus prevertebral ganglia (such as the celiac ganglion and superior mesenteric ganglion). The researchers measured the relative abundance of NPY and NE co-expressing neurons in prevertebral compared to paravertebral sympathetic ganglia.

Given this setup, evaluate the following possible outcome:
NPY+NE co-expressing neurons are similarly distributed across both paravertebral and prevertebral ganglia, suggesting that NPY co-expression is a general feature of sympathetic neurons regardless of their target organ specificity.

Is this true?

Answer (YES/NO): NO